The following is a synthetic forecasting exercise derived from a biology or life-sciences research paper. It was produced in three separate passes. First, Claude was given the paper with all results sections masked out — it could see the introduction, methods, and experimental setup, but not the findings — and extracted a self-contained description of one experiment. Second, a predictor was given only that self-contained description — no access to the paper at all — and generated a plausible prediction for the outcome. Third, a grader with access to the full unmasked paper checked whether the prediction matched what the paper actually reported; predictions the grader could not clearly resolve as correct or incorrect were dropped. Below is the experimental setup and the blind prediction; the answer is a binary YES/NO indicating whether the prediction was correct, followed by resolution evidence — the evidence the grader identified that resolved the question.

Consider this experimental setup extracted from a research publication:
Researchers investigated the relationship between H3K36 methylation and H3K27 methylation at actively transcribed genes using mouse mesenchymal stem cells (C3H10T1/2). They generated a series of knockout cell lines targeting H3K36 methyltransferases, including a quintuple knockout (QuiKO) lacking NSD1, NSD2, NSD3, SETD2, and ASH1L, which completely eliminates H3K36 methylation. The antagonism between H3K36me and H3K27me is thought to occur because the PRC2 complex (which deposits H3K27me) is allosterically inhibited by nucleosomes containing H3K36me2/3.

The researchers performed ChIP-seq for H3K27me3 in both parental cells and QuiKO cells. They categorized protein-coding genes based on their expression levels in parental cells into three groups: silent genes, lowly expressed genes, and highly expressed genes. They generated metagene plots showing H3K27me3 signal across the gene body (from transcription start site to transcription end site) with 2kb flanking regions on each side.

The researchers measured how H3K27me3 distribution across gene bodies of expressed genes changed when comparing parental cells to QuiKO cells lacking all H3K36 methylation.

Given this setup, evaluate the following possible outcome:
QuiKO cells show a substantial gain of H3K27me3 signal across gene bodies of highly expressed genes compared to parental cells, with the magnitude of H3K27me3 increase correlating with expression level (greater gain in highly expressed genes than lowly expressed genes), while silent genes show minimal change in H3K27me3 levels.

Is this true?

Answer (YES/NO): NO